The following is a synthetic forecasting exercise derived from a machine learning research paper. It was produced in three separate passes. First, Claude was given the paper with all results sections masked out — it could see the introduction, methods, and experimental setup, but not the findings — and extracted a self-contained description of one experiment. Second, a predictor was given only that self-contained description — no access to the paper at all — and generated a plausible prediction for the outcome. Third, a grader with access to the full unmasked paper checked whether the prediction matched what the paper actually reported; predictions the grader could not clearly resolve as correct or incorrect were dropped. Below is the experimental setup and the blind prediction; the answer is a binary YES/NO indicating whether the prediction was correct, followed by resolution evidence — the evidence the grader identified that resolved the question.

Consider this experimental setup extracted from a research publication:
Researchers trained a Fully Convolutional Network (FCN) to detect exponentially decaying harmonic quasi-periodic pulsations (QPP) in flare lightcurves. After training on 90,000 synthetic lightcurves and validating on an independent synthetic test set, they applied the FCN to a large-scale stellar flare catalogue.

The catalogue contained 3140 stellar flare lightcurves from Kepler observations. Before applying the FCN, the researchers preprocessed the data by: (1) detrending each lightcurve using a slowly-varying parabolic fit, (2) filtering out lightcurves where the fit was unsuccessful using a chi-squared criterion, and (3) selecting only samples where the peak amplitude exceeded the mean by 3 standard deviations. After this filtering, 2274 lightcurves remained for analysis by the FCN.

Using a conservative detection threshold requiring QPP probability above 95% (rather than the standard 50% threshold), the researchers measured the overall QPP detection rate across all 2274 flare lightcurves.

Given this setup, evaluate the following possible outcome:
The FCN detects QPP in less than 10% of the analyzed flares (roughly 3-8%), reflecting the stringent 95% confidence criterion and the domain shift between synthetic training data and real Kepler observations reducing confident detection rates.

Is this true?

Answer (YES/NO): YES